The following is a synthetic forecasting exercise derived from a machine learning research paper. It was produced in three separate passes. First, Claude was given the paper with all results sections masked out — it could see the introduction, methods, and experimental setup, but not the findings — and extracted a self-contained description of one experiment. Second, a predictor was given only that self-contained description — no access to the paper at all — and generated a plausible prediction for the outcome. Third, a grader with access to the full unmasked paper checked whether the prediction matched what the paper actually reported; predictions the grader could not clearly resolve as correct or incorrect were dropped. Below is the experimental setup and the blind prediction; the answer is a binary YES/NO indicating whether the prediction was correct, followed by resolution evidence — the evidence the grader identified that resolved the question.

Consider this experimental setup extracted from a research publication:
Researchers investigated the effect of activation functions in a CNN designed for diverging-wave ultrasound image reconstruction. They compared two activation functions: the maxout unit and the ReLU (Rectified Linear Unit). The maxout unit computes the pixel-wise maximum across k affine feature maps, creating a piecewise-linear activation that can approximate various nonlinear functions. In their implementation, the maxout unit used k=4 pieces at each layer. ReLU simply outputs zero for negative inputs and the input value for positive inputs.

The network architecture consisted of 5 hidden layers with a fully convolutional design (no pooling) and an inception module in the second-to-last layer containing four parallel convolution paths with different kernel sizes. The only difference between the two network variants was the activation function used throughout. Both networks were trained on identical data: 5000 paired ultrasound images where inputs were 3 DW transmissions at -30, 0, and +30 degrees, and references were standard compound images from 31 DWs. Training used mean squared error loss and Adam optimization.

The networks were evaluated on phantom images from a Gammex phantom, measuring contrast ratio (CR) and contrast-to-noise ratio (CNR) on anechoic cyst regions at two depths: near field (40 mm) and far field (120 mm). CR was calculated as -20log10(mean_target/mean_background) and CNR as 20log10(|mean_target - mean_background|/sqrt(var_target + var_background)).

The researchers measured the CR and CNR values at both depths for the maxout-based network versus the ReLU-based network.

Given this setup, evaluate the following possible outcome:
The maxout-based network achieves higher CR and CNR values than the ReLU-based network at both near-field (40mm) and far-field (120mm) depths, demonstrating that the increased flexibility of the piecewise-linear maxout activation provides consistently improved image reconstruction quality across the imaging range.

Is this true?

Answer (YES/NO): YES